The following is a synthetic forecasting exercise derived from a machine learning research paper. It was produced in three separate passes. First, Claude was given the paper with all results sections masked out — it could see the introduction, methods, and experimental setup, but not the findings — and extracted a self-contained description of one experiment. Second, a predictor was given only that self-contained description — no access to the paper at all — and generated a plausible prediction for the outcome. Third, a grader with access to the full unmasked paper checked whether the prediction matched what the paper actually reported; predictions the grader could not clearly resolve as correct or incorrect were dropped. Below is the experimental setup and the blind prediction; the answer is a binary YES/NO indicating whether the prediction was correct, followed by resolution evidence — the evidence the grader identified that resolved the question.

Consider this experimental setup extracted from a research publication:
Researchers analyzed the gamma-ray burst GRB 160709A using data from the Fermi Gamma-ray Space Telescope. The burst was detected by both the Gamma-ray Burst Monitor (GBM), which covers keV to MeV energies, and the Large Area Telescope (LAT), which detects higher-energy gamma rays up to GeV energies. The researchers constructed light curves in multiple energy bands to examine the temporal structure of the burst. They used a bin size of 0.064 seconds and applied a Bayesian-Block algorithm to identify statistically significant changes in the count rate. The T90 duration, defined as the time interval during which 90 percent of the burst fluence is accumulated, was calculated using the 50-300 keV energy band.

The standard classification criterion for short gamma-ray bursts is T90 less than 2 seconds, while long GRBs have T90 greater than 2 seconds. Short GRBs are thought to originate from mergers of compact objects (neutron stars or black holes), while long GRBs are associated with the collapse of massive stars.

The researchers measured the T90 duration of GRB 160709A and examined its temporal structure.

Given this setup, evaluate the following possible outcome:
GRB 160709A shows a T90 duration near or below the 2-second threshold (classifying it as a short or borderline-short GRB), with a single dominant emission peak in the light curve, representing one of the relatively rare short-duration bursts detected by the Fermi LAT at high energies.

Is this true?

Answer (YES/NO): NO